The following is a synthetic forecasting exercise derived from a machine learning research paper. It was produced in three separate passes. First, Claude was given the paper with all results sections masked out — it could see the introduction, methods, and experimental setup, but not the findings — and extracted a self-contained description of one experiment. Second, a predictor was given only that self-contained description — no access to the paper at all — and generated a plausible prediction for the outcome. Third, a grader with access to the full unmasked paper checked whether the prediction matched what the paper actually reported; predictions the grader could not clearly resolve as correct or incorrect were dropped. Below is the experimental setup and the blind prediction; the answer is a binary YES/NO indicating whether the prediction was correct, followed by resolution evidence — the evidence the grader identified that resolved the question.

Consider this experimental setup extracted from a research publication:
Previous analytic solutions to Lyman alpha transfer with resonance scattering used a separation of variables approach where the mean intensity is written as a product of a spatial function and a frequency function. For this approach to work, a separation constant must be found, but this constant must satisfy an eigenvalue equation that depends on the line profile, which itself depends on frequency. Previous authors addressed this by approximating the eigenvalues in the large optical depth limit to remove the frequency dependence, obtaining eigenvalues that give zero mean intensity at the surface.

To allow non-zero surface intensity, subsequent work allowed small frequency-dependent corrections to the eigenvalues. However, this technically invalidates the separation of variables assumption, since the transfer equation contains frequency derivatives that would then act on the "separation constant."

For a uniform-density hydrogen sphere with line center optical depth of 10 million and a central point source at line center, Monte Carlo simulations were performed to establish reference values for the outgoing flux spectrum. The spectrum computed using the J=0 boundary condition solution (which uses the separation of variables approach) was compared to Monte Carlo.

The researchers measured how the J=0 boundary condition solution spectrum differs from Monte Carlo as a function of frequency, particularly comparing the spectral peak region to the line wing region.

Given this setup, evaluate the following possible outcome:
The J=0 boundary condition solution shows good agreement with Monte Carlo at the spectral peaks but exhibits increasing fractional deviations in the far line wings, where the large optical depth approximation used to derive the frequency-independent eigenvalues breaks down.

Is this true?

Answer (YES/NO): NO